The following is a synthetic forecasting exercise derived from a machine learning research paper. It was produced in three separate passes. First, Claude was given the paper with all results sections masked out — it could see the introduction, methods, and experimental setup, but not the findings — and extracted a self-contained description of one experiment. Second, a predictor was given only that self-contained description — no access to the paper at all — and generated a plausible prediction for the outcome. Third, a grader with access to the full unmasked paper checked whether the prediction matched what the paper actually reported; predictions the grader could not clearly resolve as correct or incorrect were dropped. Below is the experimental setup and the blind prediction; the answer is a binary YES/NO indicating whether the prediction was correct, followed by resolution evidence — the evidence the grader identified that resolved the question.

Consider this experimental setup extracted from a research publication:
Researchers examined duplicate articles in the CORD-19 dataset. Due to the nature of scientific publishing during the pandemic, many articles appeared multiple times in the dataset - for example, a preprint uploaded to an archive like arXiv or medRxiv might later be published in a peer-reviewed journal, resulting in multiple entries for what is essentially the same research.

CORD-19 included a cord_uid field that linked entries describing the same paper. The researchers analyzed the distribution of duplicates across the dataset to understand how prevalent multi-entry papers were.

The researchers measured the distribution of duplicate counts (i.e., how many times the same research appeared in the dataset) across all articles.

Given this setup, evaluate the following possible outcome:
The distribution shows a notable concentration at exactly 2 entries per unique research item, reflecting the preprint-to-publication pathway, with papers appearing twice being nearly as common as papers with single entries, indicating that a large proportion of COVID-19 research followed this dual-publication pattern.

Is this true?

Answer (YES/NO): NO